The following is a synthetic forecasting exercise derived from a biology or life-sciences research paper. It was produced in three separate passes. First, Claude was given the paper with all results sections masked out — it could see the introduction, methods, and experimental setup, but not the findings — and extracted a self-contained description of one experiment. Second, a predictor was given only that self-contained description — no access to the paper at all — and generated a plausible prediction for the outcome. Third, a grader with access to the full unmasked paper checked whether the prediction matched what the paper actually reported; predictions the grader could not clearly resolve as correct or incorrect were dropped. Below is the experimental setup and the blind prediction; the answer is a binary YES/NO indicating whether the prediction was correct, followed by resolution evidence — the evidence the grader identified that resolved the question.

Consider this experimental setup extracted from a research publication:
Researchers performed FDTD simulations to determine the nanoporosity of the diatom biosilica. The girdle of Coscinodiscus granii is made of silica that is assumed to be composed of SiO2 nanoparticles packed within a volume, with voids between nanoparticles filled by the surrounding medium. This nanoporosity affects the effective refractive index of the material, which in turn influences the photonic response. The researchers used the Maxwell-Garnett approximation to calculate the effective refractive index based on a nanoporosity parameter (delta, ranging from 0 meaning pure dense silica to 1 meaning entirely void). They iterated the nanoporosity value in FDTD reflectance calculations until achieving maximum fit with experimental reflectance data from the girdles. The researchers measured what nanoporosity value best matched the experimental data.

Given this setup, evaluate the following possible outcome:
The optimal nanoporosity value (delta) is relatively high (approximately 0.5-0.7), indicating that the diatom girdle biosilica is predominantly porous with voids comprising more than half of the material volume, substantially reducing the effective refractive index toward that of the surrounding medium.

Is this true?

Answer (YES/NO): NO